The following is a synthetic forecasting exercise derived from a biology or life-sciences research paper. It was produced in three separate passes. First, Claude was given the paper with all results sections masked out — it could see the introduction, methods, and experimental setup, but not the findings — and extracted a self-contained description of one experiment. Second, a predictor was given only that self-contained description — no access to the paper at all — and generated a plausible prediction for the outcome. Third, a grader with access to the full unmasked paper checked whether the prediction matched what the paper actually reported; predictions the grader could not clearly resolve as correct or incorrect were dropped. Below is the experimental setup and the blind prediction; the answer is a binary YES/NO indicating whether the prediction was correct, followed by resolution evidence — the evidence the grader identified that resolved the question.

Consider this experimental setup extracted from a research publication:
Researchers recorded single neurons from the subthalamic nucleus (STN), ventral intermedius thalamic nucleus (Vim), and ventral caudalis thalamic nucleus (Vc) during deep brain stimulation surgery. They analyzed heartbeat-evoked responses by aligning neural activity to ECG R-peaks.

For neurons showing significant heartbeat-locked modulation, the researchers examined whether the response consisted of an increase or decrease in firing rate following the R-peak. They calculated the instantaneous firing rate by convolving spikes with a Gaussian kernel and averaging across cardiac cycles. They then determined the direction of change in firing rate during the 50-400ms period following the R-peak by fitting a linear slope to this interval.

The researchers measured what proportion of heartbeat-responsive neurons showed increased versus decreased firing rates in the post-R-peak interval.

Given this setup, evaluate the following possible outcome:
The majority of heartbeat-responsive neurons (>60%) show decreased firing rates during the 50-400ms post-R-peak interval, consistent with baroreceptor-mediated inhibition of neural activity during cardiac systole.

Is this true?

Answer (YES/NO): NO